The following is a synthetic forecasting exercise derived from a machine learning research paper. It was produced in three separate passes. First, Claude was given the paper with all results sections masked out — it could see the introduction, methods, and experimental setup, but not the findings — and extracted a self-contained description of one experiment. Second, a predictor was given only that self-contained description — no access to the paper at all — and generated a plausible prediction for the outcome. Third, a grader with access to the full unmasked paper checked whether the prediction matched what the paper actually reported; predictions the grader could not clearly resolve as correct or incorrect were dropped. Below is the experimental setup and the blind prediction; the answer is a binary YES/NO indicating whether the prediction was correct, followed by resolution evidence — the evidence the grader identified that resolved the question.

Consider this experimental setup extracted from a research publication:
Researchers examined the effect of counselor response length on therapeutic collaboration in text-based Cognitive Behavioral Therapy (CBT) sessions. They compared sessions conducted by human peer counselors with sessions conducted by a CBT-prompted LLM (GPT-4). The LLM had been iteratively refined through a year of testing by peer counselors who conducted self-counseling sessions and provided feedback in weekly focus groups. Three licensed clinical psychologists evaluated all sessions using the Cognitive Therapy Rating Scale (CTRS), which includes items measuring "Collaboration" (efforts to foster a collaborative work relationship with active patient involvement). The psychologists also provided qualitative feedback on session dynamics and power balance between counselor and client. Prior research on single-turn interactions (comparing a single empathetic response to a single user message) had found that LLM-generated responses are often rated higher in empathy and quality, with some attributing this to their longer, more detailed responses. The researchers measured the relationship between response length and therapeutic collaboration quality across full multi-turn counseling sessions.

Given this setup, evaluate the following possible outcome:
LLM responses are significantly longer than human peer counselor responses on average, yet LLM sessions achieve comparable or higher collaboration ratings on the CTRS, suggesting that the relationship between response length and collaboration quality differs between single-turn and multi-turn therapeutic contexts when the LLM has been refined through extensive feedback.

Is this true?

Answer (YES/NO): NO